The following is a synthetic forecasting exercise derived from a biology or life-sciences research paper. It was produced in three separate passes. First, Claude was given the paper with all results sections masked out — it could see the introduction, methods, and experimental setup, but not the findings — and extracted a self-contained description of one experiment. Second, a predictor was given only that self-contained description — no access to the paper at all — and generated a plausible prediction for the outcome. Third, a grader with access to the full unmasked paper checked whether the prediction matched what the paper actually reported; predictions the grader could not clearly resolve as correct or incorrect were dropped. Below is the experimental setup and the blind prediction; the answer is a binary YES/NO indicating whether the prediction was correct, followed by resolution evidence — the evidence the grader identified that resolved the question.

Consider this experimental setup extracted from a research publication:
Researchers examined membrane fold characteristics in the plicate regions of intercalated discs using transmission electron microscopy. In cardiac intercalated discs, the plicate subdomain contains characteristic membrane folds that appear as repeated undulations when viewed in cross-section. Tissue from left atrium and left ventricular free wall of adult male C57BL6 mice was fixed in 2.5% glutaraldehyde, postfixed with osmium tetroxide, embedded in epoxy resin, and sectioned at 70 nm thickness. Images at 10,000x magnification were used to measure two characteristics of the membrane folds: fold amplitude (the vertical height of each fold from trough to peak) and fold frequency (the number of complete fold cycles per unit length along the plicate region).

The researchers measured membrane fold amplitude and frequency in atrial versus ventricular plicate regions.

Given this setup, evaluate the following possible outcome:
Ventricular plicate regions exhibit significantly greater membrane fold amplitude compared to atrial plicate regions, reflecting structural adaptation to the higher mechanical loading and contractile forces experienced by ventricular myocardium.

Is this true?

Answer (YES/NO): YES